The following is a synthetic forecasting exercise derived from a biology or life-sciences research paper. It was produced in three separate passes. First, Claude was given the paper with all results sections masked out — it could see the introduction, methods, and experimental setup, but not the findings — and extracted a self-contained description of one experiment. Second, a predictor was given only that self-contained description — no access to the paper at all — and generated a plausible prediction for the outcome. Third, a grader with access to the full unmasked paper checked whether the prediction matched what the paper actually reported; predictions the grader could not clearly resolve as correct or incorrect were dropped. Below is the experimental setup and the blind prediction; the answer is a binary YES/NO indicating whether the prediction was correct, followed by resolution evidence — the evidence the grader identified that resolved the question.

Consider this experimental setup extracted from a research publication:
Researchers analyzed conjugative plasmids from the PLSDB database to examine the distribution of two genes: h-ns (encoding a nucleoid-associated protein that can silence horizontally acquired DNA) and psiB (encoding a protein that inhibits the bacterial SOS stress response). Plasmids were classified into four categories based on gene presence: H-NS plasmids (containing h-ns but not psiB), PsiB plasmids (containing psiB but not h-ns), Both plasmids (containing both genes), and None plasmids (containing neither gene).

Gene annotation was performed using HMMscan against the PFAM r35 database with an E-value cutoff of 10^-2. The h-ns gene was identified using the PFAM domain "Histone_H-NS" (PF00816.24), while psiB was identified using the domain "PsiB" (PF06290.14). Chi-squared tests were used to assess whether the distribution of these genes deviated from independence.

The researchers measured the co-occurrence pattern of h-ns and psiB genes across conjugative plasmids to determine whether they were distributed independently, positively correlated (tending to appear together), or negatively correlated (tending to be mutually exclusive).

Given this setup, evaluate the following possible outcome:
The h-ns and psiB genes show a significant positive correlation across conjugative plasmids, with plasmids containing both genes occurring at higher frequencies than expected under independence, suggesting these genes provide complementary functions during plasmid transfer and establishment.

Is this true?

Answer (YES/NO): NO